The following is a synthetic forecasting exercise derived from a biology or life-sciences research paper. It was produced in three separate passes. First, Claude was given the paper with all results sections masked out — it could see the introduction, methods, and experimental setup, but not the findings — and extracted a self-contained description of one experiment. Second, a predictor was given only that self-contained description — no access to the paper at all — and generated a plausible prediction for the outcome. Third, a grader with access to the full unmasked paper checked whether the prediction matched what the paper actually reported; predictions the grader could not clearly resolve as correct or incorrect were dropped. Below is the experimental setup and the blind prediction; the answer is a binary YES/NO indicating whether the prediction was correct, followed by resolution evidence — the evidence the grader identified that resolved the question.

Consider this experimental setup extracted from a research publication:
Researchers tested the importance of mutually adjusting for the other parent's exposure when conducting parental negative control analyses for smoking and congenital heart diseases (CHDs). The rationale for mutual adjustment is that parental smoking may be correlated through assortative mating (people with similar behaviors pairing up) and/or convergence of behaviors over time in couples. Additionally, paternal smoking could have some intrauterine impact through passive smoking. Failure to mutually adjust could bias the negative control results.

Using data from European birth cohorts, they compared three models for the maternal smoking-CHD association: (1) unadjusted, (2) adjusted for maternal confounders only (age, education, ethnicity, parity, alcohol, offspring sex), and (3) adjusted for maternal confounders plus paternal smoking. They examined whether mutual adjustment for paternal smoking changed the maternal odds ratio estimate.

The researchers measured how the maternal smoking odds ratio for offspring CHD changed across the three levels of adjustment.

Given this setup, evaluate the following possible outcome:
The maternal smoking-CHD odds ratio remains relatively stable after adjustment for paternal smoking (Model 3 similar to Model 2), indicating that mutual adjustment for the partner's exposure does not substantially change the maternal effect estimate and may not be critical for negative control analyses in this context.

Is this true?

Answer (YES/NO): NO